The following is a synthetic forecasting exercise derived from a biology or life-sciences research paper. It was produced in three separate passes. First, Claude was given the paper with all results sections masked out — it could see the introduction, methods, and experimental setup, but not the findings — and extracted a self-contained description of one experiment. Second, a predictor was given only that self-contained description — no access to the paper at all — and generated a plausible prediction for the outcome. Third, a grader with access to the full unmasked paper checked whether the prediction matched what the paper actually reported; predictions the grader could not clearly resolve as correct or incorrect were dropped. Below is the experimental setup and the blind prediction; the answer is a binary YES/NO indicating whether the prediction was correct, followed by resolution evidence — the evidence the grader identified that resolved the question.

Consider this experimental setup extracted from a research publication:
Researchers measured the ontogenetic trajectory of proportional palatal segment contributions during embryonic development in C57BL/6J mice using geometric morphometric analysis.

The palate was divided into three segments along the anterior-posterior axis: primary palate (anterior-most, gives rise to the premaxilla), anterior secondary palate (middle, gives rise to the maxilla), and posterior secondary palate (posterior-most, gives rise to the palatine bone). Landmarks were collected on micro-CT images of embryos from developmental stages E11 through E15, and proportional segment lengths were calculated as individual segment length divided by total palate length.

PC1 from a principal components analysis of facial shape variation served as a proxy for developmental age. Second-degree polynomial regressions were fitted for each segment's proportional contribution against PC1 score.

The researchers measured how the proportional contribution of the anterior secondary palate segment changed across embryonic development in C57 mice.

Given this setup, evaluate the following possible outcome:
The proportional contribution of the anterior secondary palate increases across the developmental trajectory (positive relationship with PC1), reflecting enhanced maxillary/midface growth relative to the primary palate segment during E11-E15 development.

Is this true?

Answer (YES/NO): YES